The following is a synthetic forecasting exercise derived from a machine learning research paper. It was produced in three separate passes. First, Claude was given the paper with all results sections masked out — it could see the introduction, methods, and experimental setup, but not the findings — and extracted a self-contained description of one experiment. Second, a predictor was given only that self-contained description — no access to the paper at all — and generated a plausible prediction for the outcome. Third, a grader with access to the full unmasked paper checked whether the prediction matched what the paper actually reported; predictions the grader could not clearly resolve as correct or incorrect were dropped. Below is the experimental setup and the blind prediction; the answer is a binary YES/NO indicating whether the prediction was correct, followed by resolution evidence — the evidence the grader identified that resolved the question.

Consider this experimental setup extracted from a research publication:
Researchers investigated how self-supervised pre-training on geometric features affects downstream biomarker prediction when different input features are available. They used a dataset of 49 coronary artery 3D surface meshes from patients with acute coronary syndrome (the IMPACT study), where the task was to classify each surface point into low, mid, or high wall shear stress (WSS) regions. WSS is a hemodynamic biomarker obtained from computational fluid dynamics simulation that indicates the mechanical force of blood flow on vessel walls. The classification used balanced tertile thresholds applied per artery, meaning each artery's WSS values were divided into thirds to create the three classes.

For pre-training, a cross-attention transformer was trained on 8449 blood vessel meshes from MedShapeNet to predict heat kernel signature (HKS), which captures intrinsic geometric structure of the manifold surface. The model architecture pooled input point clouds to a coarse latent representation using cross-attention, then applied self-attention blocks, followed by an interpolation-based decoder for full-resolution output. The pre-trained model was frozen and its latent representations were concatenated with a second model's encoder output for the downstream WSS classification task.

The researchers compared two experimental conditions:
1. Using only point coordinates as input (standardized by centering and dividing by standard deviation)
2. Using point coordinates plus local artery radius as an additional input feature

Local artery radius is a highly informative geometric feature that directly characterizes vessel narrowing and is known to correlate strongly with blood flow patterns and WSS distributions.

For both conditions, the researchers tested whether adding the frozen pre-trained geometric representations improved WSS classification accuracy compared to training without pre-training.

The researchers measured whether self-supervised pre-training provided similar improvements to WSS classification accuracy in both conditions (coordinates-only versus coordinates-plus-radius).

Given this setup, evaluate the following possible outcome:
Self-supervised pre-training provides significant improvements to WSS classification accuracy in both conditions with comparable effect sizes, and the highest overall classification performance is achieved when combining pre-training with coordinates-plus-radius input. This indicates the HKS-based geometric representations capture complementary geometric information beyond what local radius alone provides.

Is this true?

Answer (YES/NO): NO